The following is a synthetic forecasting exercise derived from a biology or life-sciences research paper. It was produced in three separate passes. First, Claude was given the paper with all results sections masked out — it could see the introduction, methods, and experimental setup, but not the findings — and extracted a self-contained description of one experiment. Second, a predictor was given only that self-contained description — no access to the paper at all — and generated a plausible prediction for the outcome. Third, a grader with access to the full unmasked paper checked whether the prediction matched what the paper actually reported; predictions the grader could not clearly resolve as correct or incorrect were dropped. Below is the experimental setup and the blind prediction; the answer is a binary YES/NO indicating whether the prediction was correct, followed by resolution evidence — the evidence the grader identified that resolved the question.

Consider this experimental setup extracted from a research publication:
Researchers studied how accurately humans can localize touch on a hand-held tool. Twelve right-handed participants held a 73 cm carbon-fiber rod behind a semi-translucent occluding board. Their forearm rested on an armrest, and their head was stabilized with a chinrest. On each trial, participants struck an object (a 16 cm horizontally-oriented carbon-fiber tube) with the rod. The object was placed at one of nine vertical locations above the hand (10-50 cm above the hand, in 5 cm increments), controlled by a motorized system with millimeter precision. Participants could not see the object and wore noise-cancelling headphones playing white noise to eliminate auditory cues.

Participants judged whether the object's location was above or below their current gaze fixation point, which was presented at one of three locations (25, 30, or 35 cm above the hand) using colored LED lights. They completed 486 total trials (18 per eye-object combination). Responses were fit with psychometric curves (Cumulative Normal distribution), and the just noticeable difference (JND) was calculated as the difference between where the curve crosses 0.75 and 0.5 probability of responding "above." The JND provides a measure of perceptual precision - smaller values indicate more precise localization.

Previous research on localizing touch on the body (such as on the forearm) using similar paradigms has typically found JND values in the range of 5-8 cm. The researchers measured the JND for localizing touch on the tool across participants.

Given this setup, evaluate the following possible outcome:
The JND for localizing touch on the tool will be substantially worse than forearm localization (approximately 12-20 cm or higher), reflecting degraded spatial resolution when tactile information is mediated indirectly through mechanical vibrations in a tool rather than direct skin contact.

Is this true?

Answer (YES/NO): NO